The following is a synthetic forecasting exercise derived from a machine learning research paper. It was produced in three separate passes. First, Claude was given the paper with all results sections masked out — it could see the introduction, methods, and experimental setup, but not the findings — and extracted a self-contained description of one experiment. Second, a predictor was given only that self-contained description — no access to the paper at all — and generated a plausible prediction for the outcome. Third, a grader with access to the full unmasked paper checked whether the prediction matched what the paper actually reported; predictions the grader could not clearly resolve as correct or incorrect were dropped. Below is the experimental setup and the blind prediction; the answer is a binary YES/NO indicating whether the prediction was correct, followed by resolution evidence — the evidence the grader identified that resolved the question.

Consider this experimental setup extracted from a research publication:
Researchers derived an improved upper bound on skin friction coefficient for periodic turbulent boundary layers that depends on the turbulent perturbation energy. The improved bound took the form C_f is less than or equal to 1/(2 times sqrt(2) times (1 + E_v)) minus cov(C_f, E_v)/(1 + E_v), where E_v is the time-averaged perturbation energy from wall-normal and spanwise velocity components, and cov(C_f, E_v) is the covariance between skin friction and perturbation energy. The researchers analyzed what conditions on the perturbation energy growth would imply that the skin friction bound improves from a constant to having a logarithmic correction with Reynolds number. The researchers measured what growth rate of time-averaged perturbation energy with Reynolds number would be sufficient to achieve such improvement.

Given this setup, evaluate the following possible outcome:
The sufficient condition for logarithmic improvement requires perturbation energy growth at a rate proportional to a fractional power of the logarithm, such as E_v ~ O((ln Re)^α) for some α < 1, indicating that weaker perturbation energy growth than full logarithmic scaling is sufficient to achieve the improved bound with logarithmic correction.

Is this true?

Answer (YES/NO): NO